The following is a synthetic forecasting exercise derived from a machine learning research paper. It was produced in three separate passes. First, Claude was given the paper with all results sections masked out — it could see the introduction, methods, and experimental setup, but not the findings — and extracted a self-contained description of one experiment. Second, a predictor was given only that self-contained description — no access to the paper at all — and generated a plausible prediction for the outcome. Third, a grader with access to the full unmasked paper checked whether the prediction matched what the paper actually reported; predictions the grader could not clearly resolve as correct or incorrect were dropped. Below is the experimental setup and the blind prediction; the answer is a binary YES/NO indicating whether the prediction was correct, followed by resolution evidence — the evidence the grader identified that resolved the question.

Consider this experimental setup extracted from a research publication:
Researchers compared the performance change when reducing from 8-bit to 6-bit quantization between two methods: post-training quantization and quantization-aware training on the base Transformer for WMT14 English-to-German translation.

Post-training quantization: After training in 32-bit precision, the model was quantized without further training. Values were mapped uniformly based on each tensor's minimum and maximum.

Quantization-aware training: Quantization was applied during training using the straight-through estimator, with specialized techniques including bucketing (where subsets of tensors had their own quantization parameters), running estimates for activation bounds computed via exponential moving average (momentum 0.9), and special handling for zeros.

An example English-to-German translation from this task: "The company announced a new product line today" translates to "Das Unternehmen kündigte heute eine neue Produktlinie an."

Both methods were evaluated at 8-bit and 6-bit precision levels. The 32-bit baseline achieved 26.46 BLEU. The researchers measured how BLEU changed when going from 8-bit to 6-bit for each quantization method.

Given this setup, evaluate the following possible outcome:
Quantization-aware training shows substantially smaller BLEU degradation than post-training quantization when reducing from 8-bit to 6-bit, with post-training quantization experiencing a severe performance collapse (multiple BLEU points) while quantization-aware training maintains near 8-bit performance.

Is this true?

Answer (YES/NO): NO